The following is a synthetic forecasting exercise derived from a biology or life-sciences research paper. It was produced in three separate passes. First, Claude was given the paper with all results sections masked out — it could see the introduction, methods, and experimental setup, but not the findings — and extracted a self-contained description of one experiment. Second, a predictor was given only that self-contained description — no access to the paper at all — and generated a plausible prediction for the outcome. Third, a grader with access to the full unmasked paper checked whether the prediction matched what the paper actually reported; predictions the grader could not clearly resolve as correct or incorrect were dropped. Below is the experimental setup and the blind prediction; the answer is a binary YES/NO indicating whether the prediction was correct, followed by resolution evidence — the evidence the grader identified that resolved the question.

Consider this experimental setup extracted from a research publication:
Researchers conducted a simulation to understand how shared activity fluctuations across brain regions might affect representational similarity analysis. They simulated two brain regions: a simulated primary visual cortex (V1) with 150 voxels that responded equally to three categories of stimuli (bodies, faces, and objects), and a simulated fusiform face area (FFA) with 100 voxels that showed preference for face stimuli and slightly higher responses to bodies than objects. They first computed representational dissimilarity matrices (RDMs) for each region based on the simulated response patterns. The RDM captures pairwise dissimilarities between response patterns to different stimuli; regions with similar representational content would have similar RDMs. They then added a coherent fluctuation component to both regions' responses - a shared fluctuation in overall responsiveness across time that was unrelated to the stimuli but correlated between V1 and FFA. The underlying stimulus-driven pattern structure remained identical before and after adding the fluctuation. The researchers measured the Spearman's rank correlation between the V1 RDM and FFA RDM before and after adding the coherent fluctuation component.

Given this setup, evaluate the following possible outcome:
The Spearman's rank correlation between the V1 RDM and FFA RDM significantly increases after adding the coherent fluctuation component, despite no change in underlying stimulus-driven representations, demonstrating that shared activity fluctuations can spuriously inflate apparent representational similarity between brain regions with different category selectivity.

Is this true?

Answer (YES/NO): YES